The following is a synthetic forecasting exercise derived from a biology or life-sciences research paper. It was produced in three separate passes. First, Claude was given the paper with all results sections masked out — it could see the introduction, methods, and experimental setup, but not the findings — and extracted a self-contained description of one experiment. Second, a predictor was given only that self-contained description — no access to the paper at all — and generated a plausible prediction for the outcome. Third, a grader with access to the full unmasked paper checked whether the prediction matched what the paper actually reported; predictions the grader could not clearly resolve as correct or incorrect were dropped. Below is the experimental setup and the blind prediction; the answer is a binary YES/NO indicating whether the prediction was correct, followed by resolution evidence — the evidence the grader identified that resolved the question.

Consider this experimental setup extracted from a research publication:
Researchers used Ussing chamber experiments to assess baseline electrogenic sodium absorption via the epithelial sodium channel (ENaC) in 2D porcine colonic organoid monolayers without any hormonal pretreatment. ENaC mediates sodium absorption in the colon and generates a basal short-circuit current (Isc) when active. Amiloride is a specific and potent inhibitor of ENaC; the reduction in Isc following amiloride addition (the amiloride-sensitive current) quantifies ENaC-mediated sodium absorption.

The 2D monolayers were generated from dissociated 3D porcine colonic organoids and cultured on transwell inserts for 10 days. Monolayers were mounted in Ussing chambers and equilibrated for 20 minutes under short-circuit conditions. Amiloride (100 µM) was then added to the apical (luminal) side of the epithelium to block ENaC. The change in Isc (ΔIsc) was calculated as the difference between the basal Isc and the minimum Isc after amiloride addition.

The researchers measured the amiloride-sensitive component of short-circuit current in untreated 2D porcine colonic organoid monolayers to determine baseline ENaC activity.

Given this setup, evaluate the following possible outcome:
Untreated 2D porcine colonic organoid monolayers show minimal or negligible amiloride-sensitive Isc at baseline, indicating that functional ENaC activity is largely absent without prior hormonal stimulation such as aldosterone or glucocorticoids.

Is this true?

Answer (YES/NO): NO